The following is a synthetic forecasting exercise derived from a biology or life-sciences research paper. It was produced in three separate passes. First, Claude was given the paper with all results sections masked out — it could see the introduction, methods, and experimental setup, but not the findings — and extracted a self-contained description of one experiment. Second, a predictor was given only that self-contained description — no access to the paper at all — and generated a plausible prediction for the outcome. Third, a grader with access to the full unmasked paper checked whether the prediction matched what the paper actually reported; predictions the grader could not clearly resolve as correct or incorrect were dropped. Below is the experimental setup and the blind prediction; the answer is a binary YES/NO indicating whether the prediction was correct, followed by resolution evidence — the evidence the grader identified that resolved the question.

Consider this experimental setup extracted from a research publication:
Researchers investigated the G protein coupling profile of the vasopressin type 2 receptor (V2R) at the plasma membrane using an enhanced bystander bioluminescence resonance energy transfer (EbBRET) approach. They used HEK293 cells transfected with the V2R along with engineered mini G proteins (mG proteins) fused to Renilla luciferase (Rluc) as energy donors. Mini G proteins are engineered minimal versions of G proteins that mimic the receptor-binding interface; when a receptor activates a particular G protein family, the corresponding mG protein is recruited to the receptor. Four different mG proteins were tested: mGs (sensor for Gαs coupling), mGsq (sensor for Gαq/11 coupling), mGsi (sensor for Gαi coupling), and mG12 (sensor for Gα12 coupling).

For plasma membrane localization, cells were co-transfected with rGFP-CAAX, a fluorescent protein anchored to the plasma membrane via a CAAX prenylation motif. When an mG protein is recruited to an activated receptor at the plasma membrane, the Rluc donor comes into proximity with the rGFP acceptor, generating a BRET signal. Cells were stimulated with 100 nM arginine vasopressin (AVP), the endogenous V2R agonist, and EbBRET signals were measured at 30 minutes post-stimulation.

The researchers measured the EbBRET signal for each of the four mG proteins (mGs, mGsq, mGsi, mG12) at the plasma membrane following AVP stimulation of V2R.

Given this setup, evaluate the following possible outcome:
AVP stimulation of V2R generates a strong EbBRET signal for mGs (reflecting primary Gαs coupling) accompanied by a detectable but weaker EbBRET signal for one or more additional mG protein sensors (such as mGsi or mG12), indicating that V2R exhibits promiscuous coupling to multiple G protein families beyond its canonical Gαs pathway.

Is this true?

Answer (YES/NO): NO